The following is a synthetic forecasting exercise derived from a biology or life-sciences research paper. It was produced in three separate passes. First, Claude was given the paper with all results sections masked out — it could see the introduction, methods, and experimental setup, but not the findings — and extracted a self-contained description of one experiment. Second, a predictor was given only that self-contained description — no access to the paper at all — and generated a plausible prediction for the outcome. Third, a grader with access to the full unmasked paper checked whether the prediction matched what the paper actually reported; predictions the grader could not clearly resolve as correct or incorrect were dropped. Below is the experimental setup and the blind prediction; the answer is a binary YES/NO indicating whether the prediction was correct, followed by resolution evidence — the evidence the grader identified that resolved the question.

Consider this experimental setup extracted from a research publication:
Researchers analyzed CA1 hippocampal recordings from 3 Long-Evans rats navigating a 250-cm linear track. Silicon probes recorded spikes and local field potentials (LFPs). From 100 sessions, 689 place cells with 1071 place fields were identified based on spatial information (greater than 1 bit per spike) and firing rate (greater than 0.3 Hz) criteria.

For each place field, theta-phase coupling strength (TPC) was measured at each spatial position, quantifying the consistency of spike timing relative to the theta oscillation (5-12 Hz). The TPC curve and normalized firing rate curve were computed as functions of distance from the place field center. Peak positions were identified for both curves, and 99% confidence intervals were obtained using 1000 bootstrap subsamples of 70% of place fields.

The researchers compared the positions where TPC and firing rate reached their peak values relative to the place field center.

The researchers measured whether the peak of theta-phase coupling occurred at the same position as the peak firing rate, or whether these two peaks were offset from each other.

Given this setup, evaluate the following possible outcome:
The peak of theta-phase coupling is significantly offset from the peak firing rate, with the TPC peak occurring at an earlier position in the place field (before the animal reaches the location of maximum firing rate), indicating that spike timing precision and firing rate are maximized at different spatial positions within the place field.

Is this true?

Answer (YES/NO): YES